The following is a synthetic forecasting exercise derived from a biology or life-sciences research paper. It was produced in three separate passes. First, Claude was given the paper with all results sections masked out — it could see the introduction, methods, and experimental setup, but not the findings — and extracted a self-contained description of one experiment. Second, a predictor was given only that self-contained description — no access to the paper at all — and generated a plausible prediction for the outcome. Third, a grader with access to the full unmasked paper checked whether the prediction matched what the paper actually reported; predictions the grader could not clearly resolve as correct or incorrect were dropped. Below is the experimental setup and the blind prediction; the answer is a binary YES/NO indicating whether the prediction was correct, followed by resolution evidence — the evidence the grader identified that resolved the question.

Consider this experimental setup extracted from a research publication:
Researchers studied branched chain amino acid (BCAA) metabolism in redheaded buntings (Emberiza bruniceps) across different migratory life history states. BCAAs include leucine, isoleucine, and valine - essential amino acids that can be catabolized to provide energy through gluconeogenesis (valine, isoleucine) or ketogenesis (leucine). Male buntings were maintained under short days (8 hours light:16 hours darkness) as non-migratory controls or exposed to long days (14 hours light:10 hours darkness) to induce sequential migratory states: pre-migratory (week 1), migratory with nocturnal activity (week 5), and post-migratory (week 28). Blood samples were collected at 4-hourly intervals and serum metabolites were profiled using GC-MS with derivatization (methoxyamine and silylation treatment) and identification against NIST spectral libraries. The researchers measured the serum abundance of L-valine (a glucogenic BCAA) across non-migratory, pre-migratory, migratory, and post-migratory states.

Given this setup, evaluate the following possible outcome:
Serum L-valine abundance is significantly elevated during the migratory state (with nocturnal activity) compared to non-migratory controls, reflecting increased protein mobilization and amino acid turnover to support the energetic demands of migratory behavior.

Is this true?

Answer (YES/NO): YES